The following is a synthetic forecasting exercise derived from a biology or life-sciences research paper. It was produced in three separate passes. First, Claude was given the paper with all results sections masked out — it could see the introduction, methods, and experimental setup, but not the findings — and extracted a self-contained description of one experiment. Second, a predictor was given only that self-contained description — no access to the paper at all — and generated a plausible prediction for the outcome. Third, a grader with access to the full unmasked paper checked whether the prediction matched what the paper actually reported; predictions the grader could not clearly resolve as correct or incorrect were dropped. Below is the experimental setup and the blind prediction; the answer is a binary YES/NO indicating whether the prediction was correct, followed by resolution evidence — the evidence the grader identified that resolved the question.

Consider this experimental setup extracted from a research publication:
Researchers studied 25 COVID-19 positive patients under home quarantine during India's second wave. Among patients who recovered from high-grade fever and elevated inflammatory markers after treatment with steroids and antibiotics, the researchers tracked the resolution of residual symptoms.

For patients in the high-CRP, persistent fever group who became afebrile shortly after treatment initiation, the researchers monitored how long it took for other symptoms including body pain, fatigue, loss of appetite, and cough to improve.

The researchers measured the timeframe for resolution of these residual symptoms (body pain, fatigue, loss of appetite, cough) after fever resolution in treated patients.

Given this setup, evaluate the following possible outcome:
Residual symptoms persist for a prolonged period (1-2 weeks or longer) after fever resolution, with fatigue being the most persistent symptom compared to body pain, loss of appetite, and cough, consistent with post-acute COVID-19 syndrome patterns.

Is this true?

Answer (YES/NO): NO